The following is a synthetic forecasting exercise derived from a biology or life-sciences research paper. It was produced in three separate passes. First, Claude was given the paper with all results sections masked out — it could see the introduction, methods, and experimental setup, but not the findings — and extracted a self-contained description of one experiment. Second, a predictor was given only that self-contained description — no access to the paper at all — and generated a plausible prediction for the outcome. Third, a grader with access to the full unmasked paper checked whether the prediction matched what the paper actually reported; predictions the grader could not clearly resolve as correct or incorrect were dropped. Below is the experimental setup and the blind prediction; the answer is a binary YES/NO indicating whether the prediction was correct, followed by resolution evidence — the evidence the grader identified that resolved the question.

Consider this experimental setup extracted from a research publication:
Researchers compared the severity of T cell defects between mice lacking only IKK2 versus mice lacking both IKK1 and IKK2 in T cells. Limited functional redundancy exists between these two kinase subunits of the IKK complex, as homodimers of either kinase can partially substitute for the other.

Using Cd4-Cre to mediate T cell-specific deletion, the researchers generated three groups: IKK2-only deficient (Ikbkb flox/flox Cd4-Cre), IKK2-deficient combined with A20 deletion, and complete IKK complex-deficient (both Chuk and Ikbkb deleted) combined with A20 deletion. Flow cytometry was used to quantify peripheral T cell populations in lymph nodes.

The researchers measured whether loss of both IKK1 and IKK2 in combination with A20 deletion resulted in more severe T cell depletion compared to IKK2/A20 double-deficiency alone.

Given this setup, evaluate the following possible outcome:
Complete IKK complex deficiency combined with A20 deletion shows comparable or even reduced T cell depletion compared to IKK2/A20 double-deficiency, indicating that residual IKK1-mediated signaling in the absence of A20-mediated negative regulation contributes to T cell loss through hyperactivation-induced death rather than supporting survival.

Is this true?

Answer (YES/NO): NO